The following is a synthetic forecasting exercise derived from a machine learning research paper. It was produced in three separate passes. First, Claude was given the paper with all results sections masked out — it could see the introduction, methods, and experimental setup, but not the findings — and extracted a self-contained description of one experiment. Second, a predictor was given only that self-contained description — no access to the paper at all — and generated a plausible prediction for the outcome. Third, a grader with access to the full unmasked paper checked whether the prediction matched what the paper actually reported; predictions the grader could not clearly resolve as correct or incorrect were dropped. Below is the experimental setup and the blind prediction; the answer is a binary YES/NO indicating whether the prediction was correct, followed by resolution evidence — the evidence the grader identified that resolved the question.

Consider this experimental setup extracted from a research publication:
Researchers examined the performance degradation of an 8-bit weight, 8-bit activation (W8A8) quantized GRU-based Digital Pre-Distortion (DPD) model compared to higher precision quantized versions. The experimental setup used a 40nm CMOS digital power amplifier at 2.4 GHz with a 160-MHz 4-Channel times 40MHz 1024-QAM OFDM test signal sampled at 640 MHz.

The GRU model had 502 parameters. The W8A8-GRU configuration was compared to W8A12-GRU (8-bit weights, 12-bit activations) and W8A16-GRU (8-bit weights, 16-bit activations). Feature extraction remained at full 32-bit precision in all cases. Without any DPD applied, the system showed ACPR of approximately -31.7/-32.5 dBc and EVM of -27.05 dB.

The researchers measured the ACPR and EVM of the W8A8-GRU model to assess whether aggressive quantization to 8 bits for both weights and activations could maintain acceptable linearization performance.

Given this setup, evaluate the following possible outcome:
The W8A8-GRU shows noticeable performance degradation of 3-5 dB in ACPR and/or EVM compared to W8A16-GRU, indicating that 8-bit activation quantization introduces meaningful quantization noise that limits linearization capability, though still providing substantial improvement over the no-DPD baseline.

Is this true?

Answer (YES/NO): NO